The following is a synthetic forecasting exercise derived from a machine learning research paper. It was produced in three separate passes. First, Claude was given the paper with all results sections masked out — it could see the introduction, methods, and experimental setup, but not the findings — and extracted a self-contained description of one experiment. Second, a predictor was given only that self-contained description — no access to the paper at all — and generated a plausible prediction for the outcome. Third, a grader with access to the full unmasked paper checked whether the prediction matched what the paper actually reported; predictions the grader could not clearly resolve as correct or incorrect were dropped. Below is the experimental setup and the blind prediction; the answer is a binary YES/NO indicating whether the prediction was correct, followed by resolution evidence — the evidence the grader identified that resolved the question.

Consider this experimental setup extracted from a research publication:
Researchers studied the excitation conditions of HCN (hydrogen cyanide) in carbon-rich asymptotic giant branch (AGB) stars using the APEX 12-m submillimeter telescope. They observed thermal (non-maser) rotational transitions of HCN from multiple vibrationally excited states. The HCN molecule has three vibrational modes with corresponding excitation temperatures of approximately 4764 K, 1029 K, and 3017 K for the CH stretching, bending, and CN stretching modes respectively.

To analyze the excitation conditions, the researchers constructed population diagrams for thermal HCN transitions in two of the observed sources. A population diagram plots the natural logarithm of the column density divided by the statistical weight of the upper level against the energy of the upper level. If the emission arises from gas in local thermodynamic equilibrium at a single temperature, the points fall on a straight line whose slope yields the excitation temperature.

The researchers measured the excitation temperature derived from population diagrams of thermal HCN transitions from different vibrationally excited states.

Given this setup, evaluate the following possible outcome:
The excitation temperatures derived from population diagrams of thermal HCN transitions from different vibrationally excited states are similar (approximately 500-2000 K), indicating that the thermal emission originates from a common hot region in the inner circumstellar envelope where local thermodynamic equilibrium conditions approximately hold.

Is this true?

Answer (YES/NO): YES